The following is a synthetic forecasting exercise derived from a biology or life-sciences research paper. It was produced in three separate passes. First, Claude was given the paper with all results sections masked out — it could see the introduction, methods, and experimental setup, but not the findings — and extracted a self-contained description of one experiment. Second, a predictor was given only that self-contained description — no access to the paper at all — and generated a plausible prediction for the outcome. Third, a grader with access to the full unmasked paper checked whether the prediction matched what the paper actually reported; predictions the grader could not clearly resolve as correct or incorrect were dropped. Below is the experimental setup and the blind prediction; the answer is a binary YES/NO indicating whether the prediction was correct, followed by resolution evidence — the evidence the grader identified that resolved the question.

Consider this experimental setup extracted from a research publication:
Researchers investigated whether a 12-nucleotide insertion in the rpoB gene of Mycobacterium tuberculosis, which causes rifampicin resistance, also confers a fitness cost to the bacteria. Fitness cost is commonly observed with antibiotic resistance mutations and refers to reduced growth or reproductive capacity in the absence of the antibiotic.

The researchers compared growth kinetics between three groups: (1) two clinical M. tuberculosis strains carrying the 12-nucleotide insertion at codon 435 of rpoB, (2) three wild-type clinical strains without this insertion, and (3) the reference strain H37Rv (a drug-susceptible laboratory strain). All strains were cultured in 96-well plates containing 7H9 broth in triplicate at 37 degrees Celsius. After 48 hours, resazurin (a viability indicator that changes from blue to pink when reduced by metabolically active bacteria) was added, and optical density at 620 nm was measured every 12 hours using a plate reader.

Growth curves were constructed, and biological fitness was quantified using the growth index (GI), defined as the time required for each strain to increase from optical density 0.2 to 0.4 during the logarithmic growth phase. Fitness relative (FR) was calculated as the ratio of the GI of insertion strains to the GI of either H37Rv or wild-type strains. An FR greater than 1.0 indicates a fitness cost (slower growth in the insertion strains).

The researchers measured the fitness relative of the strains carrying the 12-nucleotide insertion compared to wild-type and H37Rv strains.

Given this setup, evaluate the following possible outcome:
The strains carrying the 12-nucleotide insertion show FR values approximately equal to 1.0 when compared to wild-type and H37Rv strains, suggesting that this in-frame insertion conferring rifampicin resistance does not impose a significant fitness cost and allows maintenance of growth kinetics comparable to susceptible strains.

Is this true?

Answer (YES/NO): NO